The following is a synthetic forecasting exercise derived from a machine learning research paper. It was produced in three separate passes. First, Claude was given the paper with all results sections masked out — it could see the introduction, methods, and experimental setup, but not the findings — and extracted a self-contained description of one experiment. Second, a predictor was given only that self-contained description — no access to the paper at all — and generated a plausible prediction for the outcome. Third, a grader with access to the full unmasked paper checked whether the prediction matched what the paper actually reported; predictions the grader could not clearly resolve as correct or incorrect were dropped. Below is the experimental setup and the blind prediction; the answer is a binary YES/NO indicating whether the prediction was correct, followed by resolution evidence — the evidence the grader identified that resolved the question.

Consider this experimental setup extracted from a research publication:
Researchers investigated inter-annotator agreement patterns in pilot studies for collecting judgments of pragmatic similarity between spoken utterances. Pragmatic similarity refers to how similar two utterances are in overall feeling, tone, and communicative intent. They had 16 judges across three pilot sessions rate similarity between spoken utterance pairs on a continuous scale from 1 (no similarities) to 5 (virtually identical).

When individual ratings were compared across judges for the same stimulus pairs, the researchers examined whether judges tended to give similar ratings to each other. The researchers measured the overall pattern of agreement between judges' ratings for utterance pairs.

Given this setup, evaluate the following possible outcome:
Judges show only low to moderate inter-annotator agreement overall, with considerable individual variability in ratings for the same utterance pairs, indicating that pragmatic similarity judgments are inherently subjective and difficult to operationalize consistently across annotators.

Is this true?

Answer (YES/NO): NO